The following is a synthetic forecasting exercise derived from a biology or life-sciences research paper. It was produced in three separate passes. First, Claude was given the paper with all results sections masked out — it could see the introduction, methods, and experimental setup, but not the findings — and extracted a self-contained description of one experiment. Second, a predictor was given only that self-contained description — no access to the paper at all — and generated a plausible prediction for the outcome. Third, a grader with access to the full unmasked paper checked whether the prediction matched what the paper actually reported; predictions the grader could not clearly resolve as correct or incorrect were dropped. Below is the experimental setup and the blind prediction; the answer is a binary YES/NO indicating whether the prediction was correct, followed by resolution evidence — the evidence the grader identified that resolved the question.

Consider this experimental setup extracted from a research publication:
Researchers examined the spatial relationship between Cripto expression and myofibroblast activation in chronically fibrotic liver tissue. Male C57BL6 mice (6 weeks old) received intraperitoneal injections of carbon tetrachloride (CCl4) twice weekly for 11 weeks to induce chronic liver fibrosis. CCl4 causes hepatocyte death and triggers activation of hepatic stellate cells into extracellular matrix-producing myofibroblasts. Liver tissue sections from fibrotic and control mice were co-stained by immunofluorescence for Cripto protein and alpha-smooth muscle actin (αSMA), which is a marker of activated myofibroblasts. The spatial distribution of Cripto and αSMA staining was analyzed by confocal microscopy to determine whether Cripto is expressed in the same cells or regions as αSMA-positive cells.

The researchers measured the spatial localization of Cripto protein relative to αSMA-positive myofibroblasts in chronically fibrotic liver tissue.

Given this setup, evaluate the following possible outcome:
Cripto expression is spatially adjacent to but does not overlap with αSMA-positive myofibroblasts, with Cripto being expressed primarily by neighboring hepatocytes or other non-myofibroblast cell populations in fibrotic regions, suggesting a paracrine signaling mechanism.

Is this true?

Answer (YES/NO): YES